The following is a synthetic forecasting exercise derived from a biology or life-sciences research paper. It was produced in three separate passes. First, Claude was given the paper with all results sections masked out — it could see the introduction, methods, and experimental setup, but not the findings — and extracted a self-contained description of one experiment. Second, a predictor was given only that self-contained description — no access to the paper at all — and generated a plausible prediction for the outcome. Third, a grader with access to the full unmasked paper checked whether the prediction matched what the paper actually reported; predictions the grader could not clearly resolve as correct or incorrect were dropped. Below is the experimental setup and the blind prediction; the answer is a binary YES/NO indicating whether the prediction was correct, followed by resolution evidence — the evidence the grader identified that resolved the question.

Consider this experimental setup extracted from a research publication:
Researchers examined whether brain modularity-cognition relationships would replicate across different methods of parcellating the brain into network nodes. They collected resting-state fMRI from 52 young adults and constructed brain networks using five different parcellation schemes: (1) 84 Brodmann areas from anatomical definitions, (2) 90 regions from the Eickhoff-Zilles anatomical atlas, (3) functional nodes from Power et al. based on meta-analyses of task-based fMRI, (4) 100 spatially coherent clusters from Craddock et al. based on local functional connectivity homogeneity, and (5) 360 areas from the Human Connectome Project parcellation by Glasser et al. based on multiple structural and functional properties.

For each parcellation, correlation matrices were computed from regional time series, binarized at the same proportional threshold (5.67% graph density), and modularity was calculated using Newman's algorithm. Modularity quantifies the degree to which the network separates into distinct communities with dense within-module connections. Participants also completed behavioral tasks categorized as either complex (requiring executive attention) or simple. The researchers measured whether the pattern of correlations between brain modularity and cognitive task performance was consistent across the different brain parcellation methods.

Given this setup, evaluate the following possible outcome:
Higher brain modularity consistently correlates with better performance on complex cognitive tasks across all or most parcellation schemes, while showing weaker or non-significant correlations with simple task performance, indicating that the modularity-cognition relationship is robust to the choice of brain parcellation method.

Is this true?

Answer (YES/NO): NO